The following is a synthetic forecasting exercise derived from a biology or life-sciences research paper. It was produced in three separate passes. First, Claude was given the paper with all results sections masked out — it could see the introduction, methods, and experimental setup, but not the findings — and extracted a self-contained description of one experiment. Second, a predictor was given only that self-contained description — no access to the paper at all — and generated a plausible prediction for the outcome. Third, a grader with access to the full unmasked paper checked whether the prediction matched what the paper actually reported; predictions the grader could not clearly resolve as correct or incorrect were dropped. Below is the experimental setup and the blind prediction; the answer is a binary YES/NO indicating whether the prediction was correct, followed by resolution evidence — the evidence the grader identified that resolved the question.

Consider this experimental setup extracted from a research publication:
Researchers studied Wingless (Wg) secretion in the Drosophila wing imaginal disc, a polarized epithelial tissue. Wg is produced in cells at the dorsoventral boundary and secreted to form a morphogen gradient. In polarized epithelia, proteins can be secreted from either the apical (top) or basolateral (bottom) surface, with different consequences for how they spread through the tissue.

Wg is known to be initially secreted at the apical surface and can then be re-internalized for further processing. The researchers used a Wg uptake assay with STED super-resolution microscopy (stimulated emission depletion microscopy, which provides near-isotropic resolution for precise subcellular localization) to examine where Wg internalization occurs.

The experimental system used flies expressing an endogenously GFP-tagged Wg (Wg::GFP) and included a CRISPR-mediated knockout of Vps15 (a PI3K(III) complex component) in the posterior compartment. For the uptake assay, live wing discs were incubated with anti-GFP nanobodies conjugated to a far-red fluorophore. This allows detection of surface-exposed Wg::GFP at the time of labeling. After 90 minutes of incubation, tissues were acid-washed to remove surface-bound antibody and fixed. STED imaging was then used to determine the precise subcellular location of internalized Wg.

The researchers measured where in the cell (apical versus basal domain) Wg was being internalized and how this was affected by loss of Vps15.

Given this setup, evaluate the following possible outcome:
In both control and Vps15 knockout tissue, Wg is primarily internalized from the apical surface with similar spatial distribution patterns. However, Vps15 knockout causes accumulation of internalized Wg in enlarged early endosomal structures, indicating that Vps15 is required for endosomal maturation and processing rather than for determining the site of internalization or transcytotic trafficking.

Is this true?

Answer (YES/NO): NO